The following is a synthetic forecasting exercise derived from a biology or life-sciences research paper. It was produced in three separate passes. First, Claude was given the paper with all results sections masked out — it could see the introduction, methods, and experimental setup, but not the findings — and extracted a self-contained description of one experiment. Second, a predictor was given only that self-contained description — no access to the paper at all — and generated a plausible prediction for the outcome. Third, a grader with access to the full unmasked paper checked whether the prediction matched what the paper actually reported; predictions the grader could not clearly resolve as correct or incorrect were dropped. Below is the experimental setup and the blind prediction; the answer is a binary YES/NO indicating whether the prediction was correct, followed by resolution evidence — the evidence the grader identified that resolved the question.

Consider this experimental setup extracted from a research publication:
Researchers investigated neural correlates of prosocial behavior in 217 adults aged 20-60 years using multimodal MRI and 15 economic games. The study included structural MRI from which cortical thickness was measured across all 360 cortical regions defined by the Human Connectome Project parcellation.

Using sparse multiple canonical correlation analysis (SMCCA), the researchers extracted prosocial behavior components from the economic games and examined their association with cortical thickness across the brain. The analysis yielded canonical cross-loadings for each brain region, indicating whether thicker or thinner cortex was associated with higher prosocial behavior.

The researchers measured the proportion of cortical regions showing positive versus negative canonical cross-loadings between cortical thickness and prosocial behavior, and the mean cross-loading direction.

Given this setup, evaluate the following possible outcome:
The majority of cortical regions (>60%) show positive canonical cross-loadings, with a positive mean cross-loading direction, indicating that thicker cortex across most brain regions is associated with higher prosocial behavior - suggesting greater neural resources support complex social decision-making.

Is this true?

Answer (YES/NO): YES